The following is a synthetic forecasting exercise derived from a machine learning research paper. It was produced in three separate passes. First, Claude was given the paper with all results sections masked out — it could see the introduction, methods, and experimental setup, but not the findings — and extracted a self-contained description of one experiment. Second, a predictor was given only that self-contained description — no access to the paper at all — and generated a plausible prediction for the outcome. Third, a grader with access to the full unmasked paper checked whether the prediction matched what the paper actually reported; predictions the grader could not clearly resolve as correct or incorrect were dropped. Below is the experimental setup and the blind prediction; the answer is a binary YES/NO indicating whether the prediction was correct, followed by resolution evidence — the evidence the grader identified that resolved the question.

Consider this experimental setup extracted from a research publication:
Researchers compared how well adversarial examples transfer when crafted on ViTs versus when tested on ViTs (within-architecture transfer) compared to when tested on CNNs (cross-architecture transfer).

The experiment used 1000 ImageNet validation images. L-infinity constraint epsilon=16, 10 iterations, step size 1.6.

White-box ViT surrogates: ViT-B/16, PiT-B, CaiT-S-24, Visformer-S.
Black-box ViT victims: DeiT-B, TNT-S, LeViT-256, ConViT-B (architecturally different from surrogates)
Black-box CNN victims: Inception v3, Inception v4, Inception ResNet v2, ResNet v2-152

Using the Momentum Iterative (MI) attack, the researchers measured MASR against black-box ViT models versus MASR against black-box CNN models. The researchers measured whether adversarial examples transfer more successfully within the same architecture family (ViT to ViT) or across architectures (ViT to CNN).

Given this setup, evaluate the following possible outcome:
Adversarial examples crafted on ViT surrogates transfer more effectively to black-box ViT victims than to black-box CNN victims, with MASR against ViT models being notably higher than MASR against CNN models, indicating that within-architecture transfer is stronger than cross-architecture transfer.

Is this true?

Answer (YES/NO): YES